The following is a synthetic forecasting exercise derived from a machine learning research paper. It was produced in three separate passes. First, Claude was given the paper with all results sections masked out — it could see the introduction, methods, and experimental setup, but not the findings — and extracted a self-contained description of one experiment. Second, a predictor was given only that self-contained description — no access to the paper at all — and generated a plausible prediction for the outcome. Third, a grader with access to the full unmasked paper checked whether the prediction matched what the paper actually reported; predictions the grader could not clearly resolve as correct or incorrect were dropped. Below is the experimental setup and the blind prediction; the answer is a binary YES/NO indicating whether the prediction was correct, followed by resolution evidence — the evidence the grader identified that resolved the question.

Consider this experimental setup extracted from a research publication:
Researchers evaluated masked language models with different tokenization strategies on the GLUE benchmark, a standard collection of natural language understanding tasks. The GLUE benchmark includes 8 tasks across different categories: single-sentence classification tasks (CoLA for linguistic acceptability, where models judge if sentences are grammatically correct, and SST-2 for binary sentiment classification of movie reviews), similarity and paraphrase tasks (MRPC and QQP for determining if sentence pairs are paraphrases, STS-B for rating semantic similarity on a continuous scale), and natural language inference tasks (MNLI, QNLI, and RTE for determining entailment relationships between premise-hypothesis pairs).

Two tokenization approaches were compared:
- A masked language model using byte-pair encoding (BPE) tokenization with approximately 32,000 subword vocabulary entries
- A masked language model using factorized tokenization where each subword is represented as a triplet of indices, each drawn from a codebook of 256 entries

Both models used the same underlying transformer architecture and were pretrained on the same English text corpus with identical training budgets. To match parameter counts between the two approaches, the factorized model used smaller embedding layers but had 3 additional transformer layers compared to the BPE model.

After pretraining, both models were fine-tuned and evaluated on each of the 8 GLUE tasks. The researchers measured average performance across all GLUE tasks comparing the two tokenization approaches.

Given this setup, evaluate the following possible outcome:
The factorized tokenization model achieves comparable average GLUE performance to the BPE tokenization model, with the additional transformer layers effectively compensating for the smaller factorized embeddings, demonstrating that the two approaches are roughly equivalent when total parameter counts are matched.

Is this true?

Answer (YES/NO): YES